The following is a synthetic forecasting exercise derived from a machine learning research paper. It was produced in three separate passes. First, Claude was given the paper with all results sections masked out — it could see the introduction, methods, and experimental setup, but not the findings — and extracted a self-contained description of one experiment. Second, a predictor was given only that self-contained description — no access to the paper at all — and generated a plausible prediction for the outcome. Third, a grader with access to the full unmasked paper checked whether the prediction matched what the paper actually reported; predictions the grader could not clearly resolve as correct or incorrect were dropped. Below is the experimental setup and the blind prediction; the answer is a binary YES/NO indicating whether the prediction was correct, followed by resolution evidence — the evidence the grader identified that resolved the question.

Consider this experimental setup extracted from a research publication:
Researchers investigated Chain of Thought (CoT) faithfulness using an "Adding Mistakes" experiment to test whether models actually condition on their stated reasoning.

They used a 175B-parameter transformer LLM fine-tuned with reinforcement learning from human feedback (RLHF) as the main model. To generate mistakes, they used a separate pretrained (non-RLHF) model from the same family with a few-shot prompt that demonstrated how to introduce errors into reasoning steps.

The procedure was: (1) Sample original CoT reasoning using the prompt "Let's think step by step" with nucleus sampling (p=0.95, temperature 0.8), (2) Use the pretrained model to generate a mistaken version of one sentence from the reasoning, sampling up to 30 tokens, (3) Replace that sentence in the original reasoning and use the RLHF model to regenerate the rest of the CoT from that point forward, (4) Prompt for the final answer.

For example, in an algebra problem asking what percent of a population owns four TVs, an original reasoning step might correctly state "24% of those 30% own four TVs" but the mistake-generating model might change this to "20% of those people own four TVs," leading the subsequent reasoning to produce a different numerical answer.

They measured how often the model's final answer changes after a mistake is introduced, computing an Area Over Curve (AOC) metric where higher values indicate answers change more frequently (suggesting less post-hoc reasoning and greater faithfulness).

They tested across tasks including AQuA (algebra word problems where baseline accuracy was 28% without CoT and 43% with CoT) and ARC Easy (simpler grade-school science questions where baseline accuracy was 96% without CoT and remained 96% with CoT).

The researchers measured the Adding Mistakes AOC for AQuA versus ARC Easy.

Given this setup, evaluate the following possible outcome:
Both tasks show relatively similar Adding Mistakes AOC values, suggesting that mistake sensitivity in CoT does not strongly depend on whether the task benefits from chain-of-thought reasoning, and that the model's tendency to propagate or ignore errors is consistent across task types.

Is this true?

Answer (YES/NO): NO